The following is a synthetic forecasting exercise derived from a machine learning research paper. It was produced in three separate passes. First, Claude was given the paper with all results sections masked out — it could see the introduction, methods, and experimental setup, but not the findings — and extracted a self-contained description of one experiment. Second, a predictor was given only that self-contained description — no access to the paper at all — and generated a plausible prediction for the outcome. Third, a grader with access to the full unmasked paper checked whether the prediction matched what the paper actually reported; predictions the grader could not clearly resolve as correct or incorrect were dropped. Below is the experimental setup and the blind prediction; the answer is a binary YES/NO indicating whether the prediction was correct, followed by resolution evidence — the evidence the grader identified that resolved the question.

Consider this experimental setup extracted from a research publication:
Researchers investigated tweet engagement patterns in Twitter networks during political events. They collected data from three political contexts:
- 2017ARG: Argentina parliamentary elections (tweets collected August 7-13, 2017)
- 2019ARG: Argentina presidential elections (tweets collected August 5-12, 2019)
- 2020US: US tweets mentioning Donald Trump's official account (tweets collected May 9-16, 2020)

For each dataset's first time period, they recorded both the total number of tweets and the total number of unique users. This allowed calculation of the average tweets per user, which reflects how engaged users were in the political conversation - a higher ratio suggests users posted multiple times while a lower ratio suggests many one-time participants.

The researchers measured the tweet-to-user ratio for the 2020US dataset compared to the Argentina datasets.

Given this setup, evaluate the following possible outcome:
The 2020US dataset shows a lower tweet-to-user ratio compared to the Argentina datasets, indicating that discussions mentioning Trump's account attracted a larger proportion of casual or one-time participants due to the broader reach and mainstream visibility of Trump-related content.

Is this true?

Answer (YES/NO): YES